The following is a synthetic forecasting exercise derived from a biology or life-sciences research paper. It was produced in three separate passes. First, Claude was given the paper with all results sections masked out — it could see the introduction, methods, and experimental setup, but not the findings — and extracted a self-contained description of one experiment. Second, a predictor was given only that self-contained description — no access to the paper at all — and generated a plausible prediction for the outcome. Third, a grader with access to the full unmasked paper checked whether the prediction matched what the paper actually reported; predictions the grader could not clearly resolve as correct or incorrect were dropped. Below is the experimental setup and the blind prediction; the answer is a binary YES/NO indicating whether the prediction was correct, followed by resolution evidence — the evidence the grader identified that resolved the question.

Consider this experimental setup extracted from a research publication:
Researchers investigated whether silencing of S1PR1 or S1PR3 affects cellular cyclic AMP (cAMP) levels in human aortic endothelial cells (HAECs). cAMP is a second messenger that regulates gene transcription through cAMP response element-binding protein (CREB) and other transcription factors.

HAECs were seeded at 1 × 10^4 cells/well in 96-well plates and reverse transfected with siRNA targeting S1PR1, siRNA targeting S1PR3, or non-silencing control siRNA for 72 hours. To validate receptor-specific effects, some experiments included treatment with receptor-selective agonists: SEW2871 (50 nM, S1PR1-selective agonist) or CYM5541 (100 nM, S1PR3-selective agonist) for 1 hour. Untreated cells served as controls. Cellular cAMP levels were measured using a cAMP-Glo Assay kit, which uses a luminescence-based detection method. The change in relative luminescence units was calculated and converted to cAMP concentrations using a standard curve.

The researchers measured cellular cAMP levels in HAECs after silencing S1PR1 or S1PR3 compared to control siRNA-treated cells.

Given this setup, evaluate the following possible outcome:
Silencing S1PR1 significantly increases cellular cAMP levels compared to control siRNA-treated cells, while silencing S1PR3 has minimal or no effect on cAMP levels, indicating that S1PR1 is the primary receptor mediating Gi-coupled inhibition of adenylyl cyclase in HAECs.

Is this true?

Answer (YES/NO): NO